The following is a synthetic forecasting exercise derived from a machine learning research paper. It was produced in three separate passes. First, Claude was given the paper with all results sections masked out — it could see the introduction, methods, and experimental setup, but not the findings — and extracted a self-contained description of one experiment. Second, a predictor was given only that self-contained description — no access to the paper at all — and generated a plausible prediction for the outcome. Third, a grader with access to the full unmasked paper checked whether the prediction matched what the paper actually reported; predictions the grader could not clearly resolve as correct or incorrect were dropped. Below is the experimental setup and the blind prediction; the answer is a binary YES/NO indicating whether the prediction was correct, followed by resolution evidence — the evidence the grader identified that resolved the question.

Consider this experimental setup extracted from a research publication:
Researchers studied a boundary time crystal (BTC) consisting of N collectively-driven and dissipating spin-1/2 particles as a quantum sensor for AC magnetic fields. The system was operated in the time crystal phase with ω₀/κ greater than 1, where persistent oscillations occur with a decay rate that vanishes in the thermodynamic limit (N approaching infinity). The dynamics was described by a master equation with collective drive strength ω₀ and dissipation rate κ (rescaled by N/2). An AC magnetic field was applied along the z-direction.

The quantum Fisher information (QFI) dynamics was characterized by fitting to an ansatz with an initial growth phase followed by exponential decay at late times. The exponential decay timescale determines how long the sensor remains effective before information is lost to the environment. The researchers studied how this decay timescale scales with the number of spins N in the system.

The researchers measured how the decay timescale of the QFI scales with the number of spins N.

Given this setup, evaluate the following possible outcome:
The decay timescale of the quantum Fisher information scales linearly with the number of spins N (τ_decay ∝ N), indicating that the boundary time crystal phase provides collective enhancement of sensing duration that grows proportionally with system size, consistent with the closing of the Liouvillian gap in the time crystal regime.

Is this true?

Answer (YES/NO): YES